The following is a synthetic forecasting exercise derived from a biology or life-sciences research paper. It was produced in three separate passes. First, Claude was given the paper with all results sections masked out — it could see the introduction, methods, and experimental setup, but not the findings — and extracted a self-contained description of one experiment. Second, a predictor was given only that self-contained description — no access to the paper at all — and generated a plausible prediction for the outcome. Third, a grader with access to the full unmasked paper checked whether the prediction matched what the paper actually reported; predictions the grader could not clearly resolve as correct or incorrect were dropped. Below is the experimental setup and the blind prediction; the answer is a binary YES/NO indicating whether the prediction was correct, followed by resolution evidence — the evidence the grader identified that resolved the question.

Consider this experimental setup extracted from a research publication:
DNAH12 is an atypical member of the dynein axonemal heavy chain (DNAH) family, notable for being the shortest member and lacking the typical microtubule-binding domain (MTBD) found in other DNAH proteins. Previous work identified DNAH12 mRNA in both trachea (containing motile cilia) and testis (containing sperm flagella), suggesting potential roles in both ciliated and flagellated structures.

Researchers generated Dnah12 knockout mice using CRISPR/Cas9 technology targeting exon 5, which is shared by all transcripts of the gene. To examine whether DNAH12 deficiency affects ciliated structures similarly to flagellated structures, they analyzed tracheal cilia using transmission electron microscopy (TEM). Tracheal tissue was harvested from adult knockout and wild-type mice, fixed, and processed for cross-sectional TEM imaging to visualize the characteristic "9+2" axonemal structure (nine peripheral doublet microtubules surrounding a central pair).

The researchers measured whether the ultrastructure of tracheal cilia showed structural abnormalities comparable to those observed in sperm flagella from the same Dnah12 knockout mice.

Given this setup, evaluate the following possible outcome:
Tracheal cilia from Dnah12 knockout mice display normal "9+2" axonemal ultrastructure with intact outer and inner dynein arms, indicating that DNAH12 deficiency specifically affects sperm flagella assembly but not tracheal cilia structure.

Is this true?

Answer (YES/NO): YES